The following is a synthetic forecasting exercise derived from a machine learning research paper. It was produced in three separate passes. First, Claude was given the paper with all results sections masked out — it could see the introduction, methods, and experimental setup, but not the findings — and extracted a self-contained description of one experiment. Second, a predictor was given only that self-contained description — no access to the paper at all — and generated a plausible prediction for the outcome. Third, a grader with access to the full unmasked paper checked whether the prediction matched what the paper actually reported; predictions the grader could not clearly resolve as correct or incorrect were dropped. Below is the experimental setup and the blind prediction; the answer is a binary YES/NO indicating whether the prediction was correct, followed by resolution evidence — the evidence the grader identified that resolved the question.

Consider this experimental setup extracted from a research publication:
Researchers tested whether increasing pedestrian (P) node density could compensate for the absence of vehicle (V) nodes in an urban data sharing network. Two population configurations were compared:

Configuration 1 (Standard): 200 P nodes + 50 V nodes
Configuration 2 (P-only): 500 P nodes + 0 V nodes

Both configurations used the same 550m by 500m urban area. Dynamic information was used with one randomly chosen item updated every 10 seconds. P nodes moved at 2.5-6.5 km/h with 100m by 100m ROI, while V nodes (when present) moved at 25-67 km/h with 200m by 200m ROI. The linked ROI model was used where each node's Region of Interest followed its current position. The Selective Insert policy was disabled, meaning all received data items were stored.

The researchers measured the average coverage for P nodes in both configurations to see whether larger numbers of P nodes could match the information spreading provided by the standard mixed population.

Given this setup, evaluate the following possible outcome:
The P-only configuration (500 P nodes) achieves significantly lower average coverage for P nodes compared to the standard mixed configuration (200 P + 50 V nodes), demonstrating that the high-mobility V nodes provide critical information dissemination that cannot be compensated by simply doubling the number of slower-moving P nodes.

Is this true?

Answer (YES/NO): NO